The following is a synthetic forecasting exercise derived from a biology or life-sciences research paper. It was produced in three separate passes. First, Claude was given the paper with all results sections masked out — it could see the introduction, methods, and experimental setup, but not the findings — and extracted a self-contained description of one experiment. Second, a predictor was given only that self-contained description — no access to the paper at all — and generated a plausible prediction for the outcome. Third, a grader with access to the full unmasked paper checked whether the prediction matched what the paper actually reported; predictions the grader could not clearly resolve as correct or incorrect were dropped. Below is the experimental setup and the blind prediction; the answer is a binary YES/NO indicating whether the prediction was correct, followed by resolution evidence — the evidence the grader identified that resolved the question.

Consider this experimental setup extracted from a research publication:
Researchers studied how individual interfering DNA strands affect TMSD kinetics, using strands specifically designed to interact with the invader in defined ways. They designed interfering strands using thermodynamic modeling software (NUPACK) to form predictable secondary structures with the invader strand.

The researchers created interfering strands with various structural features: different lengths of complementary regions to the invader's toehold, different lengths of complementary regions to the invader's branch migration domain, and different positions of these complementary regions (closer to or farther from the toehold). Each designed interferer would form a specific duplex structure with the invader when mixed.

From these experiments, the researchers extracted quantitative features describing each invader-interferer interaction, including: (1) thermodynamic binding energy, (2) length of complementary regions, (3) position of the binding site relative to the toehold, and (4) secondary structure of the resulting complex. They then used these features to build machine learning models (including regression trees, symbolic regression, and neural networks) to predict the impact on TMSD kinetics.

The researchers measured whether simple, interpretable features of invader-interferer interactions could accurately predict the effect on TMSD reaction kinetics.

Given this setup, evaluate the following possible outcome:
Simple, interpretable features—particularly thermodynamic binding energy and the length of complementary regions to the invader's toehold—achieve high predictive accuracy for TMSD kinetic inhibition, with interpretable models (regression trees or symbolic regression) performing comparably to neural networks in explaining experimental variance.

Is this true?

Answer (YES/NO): YES